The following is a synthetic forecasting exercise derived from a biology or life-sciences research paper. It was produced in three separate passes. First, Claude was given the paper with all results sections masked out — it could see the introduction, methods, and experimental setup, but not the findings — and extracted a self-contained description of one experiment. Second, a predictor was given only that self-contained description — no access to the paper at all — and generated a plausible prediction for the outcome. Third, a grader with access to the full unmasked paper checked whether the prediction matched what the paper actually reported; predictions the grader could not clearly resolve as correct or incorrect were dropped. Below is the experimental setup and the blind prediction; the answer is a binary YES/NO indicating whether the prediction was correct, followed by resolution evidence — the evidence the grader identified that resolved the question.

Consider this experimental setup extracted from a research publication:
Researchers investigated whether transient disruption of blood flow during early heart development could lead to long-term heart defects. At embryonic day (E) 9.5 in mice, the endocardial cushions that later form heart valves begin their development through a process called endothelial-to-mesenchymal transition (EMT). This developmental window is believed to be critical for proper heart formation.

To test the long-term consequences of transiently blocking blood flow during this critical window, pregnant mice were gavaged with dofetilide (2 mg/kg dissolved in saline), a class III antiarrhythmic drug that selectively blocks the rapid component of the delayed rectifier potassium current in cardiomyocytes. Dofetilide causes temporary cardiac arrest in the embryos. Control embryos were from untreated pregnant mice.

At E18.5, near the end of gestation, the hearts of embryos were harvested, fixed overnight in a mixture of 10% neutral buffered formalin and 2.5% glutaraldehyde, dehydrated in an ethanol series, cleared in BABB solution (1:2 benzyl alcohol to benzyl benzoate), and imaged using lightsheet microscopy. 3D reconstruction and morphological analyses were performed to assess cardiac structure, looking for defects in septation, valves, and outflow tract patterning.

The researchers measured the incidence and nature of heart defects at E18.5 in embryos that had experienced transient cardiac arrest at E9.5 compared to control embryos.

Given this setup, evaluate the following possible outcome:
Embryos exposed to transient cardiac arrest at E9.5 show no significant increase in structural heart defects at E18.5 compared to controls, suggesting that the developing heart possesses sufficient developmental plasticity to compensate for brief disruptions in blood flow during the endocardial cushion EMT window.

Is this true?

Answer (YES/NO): NO